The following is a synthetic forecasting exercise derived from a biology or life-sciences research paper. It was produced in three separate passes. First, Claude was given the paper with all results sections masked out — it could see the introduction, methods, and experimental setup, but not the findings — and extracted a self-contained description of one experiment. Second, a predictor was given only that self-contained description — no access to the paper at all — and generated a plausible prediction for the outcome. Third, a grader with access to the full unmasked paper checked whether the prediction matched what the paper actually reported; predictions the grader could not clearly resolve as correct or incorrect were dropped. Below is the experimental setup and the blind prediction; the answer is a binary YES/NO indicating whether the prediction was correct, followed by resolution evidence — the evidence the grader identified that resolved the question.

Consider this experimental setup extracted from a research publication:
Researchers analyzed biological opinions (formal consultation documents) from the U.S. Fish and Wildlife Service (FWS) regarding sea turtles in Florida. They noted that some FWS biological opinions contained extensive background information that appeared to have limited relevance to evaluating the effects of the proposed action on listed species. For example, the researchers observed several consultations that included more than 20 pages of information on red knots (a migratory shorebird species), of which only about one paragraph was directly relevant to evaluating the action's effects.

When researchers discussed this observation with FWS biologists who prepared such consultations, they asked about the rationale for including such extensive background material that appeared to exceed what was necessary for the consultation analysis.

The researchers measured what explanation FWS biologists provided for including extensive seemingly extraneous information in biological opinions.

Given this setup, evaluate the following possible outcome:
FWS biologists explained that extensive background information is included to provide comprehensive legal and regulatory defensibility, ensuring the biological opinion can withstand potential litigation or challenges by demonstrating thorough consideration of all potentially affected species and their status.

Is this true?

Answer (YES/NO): YES